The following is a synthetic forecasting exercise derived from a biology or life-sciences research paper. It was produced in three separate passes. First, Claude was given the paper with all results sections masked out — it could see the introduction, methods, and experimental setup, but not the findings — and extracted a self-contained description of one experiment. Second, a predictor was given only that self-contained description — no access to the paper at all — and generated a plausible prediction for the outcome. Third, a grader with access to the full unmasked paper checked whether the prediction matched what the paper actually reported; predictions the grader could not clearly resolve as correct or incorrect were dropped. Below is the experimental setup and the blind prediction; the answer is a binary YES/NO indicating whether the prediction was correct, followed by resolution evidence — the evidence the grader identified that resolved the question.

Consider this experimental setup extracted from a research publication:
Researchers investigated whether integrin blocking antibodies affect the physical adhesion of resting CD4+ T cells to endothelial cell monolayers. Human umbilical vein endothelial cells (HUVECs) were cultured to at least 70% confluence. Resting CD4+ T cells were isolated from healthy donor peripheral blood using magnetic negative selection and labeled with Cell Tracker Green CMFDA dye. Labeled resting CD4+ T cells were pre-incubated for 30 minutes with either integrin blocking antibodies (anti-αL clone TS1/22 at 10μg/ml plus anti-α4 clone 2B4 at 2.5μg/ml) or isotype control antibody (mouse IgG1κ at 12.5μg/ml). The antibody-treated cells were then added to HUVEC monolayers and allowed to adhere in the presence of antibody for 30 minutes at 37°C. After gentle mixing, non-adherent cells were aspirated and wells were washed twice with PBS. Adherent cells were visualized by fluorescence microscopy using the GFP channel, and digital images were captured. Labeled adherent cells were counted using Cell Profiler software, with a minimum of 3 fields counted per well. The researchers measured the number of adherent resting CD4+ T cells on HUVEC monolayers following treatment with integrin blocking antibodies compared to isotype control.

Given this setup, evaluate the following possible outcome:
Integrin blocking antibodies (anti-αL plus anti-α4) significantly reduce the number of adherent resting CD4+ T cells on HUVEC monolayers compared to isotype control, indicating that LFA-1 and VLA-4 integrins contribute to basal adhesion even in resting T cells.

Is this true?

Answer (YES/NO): YES